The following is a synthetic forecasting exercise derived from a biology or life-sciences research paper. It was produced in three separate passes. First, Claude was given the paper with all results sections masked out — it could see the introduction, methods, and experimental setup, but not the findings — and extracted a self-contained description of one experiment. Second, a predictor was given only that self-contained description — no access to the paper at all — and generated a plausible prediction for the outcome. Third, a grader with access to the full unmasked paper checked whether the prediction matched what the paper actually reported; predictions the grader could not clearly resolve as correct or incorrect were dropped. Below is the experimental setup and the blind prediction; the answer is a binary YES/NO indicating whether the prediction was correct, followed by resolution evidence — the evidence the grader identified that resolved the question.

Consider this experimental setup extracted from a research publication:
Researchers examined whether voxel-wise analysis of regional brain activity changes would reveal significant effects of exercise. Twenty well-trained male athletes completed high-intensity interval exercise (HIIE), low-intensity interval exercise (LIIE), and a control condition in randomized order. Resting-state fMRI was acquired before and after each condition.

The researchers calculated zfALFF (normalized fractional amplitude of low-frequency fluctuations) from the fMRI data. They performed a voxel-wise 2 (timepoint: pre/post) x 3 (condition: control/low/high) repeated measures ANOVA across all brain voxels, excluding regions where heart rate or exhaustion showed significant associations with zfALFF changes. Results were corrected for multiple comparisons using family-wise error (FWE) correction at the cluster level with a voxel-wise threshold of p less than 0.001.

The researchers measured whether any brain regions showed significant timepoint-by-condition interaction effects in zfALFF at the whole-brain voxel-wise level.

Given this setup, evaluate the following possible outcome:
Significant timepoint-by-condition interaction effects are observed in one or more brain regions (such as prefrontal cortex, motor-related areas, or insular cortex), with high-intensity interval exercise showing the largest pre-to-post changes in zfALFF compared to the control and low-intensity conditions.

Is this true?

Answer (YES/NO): NO